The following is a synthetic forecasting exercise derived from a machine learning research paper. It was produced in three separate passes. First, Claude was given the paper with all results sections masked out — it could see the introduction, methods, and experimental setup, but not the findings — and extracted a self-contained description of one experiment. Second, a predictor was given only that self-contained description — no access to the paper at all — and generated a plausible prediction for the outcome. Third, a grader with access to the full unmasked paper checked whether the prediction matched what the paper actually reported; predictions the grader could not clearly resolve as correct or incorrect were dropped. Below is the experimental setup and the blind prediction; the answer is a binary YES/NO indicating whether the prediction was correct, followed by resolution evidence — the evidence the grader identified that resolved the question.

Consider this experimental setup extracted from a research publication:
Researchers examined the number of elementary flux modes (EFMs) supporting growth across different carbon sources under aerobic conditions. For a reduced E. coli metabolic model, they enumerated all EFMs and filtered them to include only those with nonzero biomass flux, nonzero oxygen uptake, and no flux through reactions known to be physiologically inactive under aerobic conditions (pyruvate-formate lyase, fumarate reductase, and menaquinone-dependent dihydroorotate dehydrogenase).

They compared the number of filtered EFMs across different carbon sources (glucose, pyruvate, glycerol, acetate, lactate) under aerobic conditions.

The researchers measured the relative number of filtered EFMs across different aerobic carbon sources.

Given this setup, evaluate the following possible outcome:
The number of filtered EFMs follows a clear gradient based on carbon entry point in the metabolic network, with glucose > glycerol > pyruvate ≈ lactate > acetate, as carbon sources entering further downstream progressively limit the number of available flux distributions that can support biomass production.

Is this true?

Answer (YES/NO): NO